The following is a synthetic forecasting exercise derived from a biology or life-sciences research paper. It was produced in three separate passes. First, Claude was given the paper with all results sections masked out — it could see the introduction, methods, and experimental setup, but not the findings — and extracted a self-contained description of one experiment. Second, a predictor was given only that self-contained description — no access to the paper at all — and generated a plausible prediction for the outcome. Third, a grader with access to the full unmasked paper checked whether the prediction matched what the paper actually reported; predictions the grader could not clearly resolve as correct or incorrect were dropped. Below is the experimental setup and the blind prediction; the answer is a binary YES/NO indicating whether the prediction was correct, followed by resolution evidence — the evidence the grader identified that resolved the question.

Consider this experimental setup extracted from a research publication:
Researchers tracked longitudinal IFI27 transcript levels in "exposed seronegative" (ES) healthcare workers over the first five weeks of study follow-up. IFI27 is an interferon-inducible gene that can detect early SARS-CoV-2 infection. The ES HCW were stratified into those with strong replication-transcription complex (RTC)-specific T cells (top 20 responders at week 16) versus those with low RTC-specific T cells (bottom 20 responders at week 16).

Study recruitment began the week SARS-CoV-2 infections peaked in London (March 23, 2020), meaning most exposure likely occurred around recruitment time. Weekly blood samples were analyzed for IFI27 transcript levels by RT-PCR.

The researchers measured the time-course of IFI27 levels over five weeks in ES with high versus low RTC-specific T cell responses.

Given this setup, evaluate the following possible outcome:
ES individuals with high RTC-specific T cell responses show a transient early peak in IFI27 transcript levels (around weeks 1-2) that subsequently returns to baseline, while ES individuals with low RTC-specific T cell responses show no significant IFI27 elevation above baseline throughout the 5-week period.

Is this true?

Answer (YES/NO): NO